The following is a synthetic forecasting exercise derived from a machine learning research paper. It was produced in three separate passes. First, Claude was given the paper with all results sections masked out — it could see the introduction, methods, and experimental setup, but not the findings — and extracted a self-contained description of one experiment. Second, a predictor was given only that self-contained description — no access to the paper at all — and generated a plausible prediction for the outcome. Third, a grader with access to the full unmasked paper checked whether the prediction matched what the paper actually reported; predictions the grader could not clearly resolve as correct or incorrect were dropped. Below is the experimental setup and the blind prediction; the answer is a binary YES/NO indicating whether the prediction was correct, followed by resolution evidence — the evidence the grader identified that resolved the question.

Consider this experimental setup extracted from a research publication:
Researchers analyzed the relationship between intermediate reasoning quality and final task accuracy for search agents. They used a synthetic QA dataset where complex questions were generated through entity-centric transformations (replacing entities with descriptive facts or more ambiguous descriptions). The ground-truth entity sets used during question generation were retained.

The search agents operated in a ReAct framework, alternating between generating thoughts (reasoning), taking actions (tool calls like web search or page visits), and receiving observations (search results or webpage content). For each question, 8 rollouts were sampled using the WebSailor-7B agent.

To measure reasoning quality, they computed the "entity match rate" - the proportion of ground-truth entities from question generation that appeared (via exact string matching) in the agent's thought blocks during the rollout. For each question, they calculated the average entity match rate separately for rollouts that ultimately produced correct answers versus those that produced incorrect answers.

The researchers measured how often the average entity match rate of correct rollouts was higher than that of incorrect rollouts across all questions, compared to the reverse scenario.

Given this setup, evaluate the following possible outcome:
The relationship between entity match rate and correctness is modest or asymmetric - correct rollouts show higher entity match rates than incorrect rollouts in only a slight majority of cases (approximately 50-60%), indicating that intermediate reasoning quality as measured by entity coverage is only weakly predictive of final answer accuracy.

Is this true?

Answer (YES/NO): NO